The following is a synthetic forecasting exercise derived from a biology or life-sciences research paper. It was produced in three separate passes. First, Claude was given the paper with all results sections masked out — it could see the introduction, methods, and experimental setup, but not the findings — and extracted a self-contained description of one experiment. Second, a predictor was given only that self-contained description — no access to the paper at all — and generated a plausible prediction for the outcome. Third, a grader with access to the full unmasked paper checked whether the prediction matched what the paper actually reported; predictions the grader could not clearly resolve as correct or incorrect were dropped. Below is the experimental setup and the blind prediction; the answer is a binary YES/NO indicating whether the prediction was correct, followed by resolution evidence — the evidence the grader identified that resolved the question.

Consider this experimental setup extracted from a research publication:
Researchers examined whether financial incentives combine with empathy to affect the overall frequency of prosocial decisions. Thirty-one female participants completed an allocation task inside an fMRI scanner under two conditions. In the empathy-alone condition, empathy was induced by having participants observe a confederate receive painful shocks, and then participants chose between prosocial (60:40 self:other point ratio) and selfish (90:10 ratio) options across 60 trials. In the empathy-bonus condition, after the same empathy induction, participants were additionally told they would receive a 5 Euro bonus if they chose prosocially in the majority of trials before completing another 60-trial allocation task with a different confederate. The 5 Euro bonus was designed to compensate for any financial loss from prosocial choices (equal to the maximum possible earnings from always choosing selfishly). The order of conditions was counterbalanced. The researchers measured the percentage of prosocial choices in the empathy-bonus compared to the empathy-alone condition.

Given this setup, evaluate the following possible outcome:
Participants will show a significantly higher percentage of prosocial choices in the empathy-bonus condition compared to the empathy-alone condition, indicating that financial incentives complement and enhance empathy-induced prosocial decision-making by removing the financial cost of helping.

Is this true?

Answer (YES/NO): YES